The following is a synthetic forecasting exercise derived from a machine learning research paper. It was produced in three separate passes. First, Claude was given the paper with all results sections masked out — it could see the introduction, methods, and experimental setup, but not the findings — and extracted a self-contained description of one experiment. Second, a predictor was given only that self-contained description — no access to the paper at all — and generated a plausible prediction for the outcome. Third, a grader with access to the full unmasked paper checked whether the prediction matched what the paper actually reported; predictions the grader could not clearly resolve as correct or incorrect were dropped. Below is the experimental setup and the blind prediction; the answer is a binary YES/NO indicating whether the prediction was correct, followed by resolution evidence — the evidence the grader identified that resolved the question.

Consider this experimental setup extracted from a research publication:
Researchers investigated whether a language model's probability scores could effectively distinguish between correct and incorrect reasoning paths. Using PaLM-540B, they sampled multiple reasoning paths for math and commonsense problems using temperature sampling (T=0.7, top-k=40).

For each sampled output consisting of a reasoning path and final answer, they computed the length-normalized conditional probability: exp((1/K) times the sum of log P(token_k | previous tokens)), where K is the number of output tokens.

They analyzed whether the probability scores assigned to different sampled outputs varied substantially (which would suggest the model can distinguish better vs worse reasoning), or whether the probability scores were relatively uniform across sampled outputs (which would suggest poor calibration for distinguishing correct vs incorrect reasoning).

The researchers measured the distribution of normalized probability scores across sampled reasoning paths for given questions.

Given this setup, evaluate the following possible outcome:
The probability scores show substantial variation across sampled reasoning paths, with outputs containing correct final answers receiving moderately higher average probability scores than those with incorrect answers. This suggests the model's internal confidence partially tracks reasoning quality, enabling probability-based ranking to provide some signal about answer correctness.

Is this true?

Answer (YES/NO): NO